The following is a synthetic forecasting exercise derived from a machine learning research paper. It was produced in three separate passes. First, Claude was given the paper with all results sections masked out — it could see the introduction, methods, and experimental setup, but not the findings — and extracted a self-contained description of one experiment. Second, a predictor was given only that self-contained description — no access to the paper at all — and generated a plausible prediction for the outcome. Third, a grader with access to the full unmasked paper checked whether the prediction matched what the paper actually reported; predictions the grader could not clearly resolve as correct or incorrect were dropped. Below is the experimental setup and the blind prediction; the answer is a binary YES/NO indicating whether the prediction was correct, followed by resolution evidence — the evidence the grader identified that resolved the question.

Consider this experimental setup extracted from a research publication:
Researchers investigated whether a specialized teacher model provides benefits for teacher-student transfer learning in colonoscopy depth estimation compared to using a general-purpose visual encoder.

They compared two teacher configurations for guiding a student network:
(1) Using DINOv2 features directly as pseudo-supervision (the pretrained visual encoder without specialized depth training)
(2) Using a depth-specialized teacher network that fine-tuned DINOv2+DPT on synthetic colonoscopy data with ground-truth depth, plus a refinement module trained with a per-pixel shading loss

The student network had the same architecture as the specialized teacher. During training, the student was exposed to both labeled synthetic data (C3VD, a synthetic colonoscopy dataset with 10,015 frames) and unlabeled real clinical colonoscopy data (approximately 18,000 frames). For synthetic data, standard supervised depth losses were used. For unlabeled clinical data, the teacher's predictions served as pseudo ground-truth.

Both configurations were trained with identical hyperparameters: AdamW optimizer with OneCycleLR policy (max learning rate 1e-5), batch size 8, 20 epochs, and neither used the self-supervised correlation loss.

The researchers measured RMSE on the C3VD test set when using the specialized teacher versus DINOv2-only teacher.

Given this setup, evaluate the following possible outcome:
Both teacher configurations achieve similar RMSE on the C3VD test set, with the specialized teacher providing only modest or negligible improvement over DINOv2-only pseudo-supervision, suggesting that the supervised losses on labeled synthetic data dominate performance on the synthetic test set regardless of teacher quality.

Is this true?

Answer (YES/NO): NO